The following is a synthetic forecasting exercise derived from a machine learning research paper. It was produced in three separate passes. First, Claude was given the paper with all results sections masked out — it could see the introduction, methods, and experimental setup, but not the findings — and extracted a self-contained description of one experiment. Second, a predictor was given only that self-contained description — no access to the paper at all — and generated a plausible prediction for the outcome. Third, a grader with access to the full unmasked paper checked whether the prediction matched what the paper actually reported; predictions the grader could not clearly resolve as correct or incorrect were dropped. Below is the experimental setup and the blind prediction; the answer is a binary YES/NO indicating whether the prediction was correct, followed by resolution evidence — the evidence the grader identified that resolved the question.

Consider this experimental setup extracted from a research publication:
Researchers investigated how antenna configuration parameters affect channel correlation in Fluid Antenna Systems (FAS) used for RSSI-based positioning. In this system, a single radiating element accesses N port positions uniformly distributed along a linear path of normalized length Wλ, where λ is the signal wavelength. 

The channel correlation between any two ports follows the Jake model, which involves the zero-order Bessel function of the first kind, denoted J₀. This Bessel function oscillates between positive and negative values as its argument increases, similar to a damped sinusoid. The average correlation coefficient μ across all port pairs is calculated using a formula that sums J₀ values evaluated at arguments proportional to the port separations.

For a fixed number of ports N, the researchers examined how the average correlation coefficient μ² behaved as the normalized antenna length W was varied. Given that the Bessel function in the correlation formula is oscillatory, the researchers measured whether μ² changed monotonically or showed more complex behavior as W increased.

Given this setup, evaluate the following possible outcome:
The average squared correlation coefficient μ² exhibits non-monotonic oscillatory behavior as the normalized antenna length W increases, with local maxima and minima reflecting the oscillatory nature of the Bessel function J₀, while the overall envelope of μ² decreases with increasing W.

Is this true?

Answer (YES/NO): YES